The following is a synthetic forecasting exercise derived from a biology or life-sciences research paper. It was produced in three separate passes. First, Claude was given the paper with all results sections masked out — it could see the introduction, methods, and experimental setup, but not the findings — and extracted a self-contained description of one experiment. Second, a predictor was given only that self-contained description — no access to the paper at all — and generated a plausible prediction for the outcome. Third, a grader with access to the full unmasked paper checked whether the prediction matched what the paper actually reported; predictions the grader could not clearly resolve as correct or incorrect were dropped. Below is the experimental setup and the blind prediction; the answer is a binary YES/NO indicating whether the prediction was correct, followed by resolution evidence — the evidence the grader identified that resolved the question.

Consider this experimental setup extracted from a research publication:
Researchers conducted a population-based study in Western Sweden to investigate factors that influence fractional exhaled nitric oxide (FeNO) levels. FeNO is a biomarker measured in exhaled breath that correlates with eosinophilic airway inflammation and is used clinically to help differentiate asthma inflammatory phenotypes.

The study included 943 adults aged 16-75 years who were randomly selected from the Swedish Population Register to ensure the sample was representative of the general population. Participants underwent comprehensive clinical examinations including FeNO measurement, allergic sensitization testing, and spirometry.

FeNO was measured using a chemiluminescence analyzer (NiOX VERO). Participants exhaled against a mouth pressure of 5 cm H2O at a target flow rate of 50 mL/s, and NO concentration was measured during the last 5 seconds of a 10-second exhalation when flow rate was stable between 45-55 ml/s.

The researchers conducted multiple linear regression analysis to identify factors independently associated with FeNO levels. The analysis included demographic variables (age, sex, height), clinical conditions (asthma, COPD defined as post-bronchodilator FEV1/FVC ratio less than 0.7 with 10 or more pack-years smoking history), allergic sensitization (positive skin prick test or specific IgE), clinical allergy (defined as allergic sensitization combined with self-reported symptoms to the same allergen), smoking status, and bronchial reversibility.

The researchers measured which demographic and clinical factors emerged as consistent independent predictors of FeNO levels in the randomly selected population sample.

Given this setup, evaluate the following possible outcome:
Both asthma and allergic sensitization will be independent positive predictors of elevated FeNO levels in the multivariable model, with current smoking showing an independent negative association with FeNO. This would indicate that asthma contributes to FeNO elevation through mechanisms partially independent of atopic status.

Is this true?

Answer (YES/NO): NO